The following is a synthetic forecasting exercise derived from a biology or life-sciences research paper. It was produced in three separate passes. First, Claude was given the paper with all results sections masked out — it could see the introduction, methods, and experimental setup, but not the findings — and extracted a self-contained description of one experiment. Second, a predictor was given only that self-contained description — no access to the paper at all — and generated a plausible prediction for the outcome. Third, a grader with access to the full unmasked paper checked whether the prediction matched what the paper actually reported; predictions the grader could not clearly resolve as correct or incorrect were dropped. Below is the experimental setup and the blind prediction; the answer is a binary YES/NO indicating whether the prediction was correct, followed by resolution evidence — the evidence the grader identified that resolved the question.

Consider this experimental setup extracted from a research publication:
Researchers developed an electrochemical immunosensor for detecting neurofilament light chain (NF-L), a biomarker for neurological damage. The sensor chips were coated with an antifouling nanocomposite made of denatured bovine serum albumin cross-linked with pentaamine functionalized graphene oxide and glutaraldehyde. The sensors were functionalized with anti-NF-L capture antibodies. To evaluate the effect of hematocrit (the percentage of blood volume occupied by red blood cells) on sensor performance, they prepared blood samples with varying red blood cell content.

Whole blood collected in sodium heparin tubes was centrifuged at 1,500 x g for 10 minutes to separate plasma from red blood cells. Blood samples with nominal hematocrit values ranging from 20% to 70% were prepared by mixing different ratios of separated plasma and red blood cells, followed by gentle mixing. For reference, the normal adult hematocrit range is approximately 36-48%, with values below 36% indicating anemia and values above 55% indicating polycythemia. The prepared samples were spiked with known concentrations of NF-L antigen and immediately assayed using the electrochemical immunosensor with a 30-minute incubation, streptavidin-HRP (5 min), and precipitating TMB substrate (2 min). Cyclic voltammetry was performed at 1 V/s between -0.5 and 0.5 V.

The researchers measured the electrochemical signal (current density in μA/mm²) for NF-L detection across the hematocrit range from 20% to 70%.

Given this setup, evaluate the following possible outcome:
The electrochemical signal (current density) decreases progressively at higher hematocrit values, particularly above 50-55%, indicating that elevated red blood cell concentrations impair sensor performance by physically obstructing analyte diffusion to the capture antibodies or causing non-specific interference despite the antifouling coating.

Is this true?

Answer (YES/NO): NO